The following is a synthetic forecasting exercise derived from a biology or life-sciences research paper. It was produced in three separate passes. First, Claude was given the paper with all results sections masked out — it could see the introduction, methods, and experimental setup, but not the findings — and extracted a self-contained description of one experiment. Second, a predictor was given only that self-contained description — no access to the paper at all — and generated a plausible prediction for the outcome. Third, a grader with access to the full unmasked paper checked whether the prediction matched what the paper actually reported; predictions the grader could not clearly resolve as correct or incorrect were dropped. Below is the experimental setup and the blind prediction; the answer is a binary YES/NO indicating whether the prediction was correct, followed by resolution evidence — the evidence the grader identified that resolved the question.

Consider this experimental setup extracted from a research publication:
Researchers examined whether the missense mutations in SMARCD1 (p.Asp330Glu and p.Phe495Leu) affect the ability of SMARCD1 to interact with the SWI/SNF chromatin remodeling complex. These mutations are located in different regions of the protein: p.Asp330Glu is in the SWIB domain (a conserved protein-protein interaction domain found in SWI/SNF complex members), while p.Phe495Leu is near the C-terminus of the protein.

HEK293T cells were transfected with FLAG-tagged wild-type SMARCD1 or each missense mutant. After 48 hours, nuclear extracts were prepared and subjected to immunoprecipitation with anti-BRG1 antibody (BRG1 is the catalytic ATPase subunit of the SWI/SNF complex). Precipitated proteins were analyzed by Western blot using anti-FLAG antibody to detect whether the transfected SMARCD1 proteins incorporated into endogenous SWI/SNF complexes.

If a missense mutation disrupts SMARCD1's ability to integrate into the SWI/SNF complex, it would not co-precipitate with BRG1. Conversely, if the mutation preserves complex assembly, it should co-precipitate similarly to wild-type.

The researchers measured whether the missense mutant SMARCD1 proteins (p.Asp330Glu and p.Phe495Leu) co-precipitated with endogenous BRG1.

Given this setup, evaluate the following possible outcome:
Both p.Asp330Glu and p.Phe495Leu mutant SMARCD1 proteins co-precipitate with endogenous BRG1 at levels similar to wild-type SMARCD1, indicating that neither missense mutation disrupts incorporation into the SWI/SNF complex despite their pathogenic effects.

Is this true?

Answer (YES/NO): YES